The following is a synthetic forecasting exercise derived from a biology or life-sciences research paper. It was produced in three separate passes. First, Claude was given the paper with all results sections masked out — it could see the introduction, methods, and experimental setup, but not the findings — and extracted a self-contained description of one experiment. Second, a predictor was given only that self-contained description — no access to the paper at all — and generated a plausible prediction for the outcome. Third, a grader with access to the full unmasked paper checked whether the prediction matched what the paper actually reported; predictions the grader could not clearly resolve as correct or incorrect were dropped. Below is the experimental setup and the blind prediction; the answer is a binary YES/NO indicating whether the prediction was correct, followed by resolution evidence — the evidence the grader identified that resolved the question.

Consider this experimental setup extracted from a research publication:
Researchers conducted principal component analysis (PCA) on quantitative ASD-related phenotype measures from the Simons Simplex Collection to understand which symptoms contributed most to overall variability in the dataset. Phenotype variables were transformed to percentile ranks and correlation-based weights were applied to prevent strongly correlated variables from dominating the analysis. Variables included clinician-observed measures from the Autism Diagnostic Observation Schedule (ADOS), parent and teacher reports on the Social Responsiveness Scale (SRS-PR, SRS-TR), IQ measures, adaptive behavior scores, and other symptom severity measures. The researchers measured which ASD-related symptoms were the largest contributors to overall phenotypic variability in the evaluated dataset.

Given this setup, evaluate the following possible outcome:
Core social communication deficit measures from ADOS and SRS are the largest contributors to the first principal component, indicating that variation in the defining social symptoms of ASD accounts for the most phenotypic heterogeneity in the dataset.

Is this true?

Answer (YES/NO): NO